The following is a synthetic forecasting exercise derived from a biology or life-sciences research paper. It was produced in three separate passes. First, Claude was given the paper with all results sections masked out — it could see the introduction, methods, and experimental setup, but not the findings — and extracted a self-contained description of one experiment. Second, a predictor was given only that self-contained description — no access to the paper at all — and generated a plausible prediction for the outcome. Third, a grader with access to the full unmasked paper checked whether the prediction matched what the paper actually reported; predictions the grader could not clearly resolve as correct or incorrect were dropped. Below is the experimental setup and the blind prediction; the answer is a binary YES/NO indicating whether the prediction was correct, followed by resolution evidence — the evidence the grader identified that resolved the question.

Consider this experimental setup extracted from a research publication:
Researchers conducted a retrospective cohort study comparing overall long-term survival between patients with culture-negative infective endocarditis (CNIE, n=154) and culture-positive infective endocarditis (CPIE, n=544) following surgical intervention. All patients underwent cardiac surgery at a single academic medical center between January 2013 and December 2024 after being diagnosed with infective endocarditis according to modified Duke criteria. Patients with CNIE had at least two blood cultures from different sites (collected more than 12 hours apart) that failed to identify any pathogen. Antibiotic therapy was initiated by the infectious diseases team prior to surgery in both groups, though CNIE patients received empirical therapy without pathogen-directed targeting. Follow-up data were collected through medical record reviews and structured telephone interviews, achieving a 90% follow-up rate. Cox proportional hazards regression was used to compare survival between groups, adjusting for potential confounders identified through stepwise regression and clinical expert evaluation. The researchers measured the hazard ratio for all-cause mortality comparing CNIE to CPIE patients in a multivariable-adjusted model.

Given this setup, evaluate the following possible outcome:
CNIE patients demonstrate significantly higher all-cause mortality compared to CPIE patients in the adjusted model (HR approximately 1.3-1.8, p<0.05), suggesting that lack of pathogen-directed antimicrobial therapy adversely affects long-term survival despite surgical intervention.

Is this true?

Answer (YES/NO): NO